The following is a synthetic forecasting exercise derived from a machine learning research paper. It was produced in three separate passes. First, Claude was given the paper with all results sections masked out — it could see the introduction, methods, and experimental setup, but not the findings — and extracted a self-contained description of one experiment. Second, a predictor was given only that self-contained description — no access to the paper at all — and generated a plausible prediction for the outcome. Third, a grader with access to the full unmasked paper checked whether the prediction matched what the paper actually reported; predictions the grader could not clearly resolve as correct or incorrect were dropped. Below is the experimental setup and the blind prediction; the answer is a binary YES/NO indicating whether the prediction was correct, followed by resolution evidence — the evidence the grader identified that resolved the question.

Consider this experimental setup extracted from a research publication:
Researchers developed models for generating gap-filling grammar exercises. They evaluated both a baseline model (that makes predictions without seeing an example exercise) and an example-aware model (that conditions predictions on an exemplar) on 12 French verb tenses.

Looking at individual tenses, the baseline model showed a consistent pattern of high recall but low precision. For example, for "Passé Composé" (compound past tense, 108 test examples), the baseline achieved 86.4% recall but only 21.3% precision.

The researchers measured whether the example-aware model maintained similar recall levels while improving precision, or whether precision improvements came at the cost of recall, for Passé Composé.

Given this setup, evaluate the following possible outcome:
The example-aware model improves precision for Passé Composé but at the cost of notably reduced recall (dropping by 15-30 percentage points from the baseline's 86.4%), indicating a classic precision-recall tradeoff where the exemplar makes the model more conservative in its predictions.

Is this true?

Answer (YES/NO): NO